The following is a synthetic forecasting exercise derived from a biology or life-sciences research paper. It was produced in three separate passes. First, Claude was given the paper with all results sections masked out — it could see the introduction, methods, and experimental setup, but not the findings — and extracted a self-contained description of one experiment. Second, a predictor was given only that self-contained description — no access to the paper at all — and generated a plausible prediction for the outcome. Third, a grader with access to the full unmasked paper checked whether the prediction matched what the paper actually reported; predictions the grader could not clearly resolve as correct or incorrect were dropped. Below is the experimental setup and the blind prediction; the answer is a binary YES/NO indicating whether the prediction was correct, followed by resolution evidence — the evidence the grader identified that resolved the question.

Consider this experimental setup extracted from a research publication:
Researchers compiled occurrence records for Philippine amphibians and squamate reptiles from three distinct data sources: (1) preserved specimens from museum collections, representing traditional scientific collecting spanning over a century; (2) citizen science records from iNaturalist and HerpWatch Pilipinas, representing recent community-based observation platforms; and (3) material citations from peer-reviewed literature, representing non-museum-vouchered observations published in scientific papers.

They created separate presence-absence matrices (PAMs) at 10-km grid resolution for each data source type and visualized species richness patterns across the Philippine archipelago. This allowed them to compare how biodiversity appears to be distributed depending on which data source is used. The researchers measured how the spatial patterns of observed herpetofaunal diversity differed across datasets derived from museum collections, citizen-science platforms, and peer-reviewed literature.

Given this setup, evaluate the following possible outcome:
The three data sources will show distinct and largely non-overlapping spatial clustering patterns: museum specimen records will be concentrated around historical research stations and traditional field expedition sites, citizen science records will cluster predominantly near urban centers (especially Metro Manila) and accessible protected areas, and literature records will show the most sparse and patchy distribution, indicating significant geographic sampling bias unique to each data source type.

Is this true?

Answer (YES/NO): NO